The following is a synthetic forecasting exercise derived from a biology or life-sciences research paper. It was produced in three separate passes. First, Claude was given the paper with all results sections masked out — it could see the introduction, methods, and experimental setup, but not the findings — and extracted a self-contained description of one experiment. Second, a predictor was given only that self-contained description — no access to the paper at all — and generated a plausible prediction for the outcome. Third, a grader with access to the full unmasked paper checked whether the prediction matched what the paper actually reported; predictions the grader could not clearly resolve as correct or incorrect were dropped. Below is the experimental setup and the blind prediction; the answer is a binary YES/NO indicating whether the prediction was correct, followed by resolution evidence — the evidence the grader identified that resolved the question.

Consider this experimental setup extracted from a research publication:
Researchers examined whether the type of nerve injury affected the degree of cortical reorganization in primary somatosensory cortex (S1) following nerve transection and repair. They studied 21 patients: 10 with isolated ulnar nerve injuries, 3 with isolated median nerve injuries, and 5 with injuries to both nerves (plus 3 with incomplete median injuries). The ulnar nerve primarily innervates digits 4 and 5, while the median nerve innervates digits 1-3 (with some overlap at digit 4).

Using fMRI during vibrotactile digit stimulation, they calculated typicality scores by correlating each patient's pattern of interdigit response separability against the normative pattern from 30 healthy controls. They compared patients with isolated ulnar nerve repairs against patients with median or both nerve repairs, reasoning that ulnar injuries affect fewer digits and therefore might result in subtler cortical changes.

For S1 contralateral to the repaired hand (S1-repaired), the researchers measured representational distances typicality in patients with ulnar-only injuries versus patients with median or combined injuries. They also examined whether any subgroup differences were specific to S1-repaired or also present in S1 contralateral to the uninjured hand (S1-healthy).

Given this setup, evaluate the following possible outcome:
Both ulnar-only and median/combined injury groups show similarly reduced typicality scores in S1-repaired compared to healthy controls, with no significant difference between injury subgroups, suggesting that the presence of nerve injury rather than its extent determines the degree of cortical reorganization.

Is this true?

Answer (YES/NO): NO